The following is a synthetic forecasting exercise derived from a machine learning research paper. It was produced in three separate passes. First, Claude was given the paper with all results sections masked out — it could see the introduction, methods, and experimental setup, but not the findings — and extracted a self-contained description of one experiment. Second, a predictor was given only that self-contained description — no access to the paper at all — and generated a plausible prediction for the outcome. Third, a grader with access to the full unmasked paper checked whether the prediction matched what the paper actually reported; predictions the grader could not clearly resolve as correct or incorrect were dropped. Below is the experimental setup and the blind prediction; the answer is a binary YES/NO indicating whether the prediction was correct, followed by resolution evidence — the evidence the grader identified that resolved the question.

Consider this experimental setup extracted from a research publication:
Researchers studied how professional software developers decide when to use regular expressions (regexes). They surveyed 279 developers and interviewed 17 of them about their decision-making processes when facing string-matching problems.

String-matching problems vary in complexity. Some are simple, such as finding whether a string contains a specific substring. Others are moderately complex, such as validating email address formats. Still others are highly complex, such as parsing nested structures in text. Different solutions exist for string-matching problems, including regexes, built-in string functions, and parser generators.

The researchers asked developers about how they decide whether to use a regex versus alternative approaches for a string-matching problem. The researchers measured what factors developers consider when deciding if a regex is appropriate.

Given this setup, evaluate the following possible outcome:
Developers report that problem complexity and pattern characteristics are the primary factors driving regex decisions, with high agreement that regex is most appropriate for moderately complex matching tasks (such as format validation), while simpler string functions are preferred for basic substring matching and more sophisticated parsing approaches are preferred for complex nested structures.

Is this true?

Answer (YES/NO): NO